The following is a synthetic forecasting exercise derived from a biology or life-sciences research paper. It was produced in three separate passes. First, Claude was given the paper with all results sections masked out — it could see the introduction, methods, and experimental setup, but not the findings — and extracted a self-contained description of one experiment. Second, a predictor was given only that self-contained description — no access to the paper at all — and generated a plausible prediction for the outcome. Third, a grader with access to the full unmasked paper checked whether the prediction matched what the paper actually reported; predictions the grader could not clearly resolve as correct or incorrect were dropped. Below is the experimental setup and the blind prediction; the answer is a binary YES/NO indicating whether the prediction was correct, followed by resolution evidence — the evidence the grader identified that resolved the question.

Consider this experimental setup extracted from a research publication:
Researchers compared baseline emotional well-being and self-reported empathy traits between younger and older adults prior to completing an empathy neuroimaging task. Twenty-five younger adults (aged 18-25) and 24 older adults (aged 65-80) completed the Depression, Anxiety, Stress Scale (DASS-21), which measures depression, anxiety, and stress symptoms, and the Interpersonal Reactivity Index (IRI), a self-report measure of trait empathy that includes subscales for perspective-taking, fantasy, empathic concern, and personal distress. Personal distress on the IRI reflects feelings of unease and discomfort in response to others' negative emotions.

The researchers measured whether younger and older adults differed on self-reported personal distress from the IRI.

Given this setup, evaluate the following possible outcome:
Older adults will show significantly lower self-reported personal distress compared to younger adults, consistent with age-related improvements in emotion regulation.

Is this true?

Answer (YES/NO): YES